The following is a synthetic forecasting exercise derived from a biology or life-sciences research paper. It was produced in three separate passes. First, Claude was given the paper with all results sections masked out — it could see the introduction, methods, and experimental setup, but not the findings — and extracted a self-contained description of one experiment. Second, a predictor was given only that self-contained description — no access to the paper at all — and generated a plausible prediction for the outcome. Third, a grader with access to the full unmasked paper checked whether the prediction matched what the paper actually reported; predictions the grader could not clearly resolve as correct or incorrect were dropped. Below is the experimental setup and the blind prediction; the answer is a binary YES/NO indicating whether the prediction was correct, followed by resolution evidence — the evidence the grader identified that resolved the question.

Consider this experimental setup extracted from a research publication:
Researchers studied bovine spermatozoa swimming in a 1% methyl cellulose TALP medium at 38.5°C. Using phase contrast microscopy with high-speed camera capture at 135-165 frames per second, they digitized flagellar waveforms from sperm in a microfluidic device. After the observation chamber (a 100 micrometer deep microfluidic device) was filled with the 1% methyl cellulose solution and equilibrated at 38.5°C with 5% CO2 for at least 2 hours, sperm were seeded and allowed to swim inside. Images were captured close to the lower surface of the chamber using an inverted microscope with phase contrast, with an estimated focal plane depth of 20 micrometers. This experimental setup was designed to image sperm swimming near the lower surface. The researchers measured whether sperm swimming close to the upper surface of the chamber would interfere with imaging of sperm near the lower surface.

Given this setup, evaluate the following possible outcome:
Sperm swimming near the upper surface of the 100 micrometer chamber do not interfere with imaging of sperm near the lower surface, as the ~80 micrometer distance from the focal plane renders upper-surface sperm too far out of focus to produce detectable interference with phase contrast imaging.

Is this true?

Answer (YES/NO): NO